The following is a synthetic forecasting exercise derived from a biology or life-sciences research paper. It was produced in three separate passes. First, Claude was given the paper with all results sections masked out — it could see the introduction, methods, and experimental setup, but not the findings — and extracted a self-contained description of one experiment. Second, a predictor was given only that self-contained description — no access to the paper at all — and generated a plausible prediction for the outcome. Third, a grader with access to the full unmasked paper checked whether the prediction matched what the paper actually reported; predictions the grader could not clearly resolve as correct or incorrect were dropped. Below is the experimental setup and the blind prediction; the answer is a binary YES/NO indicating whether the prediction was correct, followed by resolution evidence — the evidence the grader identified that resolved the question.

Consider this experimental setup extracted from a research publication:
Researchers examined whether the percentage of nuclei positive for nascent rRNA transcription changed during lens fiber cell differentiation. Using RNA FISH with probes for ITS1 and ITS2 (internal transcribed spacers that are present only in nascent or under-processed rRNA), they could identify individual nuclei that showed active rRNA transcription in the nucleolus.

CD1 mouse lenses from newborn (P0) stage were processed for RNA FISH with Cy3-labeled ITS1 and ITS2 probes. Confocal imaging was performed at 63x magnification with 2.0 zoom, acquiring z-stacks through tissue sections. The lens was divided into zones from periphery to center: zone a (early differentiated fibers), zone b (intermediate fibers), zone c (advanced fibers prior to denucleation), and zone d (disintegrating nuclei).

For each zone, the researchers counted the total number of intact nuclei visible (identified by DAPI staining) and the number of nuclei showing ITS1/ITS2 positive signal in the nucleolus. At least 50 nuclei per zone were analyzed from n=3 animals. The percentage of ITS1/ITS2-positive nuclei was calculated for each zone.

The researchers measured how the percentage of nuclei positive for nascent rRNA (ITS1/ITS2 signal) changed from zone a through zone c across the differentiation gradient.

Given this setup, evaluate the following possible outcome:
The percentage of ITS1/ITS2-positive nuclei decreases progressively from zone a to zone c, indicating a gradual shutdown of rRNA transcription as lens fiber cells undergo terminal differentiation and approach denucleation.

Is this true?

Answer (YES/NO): NO